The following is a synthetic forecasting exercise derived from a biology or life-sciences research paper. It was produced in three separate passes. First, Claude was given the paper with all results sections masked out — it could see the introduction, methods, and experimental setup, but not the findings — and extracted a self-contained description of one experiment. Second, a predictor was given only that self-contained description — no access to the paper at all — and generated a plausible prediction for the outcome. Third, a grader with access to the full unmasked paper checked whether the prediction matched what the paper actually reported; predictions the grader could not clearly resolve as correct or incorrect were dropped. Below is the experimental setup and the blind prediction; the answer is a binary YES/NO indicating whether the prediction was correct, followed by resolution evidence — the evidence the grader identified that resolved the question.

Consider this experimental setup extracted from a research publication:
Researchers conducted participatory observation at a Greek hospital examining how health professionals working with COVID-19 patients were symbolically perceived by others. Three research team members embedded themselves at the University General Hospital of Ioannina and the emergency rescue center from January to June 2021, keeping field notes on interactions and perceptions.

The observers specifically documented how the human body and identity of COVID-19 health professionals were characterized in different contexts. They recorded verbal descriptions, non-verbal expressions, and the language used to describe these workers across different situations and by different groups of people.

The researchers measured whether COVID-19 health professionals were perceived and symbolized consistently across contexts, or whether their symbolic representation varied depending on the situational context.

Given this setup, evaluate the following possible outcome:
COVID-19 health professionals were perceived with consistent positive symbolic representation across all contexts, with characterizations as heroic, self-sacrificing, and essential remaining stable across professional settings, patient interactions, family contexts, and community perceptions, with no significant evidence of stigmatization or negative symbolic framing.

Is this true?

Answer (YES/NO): NO